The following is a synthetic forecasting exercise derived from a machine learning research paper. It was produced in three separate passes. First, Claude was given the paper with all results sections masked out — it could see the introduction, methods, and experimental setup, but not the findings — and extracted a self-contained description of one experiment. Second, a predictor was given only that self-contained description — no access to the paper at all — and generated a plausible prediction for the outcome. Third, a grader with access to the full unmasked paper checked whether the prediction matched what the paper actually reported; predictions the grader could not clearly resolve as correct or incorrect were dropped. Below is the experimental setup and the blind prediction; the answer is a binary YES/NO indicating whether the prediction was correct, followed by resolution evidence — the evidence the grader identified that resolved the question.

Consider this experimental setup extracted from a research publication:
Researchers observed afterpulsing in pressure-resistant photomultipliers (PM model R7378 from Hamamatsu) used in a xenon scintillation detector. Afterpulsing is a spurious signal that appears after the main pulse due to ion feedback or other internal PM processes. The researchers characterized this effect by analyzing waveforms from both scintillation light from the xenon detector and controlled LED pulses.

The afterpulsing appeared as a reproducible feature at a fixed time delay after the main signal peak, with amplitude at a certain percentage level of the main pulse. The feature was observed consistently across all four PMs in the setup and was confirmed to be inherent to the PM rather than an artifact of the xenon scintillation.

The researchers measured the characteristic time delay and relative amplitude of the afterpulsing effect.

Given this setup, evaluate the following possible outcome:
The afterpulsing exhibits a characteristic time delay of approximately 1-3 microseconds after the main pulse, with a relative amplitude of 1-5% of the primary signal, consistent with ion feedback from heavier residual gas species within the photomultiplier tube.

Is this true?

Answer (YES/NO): NO